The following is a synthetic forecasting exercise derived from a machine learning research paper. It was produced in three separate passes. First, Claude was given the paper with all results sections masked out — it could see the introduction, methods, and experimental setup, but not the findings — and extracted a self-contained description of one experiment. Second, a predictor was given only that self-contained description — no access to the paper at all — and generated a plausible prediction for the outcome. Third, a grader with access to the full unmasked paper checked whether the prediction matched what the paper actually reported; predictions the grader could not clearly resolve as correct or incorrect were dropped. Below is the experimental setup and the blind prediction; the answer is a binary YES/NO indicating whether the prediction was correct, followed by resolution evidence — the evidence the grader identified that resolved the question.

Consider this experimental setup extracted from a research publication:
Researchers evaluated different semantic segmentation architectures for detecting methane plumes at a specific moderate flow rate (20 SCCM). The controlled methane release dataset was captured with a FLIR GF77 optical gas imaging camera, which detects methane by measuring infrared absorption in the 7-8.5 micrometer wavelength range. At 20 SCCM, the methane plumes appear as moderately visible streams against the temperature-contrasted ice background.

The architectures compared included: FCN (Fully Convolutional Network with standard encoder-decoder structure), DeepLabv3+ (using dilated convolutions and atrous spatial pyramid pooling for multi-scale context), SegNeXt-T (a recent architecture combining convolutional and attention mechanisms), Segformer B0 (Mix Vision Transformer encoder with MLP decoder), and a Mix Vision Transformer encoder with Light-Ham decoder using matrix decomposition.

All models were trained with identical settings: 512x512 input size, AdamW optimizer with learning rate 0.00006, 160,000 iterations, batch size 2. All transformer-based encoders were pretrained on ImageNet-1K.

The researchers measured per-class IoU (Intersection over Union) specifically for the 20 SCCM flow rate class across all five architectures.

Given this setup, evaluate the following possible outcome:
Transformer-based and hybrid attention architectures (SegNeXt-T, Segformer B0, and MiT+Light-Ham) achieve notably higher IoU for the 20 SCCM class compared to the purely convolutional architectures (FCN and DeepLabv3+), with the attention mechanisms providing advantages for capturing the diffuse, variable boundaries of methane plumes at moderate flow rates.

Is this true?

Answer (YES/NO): NO